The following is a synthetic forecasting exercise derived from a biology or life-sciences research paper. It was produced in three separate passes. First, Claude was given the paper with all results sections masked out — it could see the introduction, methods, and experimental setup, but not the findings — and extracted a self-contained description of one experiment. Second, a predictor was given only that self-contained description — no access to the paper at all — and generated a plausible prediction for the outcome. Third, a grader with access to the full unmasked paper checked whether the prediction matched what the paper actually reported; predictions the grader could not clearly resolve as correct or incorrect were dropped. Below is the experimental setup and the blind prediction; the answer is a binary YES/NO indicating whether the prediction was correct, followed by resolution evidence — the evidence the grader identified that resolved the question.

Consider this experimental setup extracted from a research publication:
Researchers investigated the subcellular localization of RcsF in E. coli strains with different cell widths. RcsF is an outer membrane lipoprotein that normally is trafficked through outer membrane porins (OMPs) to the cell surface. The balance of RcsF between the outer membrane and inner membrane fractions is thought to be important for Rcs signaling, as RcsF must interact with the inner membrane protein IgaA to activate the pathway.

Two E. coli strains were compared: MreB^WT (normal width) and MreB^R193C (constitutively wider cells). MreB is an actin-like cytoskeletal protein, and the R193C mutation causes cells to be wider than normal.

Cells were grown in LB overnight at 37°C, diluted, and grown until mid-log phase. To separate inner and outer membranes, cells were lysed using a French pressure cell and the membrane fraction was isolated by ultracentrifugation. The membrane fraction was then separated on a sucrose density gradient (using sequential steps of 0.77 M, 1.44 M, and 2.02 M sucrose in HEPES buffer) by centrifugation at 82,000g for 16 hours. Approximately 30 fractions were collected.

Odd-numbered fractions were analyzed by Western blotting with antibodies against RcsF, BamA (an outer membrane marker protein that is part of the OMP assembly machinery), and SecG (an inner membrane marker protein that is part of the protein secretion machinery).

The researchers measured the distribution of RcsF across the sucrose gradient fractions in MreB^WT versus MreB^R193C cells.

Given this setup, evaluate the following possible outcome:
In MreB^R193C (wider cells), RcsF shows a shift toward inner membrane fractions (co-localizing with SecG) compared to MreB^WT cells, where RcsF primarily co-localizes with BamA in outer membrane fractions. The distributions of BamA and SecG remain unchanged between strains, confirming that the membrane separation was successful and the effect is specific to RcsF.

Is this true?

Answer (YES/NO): NO